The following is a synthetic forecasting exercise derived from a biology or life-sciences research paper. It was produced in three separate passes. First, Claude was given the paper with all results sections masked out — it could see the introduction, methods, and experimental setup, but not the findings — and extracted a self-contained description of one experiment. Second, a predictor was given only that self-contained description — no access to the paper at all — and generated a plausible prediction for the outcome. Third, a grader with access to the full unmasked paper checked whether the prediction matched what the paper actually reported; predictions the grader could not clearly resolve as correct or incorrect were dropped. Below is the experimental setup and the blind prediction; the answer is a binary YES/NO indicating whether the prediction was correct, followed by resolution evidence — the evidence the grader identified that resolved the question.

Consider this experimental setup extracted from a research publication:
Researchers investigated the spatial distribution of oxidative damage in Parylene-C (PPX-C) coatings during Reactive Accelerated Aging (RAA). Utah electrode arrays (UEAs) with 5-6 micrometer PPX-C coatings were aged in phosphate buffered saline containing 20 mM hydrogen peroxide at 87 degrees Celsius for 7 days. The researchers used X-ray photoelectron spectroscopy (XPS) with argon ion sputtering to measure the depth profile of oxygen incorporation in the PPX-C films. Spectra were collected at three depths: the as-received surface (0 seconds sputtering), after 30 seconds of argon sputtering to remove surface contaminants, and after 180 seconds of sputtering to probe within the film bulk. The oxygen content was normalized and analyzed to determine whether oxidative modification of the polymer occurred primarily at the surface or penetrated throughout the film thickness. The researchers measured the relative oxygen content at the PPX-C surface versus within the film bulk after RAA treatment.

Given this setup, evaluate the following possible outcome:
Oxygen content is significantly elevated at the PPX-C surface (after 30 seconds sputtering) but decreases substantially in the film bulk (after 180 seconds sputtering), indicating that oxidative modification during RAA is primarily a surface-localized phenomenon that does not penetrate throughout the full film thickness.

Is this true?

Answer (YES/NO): YES